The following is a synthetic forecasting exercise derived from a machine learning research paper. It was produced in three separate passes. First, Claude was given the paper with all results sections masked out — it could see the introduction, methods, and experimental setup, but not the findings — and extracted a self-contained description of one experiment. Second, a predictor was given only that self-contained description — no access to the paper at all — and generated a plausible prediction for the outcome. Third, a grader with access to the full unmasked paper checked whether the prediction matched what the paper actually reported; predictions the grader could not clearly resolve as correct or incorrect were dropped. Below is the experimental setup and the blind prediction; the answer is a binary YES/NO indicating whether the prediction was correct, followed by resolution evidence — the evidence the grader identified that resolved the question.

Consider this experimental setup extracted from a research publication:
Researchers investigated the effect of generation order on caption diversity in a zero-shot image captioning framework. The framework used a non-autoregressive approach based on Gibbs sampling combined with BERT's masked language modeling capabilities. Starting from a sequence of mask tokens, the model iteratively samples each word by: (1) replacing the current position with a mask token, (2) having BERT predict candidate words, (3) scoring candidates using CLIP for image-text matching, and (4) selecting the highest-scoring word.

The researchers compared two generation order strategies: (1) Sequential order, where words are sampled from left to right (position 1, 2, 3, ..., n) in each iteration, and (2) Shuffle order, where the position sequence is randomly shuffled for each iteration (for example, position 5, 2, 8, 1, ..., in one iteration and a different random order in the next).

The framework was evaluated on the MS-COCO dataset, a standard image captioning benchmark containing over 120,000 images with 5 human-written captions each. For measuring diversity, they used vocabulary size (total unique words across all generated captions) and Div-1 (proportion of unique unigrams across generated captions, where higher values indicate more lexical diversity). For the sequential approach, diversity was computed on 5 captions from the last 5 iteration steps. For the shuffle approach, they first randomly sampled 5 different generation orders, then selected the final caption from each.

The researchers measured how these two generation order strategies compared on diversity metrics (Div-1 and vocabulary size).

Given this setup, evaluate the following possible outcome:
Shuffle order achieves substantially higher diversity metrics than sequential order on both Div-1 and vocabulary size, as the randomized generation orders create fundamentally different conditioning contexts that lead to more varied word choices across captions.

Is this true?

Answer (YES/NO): YES